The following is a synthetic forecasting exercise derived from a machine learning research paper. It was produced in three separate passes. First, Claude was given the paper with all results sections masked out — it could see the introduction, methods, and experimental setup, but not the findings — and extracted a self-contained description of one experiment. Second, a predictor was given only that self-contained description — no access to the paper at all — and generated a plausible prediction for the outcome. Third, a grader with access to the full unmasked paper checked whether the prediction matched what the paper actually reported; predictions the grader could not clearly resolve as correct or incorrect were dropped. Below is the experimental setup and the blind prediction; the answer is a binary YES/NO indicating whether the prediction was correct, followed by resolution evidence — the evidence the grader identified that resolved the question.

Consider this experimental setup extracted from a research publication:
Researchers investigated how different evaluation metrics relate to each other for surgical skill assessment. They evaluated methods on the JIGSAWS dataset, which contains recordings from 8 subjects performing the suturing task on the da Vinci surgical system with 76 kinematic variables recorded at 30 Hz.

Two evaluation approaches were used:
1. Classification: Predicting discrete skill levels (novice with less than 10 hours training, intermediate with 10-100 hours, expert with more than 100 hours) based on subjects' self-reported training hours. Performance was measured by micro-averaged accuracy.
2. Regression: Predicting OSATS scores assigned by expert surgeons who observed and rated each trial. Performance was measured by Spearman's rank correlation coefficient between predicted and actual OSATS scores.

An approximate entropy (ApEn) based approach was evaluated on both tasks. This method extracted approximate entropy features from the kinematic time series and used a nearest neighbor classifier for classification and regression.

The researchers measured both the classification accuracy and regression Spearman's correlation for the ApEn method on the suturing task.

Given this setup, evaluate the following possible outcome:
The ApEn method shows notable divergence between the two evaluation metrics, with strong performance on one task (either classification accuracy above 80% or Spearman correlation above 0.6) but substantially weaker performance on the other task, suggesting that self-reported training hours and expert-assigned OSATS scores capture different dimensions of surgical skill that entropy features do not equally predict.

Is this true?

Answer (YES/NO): YES